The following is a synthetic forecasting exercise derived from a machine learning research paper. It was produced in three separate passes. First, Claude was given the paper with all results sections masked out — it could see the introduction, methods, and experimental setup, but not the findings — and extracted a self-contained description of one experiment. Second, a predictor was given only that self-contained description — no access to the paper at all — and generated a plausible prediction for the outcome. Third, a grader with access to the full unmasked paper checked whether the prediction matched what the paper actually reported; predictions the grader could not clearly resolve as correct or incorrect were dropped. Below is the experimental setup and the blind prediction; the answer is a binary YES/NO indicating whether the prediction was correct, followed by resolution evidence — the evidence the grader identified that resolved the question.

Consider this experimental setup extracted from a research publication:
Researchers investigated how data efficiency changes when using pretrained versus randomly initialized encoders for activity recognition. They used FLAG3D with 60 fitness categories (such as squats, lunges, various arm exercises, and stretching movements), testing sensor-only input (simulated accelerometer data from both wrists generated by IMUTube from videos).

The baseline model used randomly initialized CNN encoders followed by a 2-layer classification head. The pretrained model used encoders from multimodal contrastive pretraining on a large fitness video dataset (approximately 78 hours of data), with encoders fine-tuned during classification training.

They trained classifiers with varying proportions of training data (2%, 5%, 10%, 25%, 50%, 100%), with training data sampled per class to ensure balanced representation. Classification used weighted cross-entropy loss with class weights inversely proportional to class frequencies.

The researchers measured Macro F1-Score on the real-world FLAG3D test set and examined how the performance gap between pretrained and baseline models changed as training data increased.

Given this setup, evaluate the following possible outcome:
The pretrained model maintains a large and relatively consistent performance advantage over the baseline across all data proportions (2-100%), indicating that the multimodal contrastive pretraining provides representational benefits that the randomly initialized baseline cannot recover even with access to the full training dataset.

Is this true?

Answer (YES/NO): NO